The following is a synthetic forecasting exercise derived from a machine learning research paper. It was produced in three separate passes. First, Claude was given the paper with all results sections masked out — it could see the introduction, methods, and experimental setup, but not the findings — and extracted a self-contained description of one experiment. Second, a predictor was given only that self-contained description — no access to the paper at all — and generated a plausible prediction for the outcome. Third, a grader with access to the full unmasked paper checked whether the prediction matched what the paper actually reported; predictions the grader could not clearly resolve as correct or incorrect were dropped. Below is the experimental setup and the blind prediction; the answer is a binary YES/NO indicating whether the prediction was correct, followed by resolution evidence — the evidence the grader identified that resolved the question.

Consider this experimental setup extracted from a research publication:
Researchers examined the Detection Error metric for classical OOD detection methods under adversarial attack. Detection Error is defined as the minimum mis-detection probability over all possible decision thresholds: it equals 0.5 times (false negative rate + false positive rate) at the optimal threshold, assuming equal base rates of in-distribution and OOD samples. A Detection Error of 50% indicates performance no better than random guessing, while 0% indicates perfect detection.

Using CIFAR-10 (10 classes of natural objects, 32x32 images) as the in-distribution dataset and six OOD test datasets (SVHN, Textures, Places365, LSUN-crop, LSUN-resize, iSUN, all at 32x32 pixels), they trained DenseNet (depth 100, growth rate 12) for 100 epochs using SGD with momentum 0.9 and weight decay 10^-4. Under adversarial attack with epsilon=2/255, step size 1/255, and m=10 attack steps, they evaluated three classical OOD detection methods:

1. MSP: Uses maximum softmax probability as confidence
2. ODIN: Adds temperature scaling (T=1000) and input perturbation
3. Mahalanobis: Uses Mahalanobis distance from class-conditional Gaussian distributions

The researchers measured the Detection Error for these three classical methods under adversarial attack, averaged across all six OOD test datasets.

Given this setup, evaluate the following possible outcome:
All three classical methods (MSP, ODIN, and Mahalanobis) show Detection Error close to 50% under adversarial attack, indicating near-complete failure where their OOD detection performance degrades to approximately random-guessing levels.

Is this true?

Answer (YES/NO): YES